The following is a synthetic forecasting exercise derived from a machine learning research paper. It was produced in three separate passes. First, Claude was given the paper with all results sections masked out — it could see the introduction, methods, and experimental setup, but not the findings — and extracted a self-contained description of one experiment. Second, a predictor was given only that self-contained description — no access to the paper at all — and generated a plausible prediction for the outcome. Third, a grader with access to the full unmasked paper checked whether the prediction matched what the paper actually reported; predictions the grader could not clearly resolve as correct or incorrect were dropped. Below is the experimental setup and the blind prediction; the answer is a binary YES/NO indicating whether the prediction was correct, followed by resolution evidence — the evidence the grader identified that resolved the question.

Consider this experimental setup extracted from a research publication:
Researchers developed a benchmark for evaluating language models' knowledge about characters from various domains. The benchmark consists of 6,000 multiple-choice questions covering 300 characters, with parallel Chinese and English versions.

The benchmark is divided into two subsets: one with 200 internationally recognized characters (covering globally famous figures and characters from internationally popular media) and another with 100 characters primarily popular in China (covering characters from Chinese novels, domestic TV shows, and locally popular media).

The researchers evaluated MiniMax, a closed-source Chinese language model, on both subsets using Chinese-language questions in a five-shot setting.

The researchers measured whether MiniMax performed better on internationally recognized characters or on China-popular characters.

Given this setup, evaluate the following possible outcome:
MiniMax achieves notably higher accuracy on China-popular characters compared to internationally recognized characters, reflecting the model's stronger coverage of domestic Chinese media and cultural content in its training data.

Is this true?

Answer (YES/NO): NO